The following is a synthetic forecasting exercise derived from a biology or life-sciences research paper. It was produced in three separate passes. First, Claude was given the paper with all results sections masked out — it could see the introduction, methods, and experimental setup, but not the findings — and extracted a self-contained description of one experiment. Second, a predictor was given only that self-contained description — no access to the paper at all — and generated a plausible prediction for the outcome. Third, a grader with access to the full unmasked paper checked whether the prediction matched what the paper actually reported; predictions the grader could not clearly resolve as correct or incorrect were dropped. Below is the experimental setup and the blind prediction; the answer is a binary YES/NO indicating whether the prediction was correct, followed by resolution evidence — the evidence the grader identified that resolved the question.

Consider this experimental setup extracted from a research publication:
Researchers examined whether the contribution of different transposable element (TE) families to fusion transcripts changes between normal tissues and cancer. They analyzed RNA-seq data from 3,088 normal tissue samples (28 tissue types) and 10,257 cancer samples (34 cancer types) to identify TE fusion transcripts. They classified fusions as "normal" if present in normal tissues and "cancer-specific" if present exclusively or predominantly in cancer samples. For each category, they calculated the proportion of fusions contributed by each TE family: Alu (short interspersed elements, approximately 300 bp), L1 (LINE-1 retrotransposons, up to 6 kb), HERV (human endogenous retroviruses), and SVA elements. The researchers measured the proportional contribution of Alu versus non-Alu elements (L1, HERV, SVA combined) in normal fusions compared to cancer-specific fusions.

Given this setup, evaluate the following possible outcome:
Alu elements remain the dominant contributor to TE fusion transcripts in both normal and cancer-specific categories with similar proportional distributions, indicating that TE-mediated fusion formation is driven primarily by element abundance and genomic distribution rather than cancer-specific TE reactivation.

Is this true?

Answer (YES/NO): NO